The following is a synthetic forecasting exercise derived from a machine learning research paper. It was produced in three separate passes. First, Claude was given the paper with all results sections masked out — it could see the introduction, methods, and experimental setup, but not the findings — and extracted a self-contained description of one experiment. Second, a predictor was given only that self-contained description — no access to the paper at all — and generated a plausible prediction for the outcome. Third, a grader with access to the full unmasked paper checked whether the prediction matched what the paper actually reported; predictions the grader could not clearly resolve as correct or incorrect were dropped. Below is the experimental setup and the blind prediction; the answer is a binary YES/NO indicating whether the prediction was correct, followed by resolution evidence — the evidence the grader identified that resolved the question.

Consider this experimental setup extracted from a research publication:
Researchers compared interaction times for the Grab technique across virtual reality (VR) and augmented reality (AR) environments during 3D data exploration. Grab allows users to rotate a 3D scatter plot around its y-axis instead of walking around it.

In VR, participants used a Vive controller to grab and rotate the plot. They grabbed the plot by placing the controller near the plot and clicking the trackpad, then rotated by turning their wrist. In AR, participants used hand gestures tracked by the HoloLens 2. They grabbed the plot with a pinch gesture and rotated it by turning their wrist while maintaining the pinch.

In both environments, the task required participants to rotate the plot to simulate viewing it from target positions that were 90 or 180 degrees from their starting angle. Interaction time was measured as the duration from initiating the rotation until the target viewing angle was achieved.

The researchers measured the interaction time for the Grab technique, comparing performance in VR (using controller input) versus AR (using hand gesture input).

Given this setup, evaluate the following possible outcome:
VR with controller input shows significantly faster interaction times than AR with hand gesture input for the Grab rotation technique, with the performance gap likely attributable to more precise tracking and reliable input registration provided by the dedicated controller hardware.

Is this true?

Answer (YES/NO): YES